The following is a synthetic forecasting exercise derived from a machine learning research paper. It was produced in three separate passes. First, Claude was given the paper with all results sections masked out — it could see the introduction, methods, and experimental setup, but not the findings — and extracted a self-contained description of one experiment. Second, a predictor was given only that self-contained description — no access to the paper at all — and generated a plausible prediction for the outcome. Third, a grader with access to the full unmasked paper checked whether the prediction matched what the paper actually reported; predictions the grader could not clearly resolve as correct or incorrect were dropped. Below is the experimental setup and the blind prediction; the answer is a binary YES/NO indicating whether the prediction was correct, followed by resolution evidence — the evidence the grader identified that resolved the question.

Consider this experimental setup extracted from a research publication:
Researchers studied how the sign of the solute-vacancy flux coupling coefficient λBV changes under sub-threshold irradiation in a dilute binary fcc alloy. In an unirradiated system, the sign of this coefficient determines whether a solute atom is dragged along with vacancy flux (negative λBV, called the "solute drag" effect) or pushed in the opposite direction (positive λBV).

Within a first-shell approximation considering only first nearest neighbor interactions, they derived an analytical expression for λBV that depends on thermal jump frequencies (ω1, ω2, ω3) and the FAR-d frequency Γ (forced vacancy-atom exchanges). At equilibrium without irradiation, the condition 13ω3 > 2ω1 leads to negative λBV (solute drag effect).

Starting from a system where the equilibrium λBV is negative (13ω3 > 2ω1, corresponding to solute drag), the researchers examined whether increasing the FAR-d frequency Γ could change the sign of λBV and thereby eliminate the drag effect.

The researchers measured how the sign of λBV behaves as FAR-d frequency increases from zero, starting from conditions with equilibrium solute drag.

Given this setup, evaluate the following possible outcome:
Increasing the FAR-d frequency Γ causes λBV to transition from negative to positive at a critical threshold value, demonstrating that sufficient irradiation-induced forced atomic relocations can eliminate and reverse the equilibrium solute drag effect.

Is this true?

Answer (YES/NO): NO